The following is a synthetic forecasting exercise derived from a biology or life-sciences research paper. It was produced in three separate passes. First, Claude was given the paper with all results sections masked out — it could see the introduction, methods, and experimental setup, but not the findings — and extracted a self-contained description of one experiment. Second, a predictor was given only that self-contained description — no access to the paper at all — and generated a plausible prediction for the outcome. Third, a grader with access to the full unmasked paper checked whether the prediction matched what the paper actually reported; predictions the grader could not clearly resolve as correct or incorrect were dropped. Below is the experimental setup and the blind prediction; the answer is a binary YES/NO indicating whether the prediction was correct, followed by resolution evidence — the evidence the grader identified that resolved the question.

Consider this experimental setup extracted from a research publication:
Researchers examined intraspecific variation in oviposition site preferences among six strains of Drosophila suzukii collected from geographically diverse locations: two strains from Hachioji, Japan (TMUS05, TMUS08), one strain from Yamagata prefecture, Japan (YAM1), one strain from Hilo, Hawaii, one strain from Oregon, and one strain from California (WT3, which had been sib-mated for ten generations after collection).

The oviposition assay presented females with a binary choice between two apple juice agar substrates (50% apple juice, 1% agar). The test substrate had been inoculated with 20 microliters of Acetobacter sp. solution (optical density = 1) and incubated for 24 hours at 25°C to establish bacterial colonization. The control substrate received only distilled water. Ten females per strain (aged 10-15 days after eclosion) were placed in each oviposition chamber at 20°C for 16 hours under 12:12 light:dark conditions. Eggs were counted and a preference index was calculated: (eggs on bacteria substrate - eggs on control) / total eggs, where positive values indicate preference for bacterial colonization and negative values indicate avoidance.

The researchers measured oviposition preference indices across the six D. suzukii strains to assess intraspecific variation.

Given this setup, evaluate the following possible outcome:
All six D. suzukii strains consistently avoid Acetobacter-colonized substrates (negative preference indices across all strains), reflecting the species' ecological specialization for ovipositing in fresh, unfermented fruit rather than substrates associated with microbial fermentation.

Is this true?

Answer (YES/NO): NO